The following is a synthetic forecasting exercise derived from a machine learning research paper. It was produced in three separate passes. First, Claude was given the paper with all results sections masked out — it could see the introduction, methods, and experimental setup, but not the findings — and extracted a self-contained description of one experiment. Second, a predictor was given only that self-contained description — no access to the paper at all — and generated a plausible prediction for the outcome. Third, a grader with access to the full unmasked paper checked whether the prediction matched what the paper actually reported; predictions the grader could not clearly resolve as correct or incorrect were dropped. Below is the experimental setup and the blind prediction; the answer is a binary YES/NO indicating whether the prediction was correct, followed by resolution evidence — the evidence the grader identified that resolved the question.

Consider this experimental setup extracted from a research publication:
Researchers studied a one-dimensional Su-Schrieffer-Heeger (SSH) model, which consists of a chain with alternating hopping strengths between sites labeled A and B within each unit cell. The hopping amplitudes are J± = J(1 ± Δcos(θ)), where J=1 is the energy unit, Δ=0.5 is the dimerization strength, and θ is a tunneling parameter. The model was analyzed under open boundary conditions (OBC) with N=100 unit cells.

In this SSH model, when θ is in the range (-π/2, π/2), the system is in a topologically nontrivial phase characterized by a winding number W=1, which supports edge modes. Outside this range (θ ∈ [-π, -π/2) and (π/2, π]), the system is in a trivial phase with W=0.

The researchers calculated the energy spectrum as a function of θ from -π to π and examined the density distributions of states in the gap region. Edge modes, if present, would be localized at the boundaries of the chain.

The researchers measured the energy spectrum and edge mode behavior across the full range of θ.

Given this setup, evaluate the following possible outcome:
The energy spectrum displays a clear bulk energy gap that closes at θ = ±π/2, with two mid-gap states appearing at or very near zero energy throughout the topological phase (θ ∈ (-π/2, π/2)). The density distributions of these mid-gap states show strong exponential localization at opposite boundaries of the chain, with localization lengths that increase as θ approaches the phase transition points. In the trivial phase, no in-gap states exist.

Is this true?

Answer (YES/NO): YES